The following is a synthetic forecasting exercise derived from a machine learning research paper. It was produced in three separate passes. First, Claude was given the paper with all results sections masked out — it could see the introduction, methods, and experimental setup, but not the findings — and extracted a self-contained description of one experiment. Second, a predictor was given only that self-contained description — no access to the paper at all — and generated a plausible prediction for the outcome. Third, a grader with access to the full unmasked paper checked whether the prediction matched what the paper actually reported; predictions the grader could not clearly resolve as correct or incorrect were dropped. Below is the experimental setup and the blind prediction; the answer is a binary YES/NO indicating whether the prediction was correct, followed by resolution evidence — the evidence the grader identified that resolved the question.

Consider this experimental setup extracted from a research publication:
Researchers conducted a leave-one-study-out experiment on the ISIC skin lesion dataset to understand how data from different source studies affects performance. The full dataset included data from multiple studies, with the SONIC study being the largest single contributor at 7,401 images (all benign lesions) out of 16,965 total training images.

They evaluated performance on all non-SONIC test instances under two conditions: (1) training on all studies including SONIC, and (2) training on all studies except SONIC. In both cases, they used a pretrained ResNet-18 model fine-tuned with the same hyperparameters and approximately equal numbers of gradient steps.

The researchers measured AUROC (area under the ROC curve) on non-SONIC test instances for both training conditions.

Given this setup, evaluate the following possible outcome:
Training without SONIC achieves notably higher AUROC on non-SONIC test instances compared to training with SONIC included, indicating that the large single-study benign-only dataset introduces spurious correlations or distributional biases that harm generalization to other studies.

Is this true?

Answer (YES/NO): YES